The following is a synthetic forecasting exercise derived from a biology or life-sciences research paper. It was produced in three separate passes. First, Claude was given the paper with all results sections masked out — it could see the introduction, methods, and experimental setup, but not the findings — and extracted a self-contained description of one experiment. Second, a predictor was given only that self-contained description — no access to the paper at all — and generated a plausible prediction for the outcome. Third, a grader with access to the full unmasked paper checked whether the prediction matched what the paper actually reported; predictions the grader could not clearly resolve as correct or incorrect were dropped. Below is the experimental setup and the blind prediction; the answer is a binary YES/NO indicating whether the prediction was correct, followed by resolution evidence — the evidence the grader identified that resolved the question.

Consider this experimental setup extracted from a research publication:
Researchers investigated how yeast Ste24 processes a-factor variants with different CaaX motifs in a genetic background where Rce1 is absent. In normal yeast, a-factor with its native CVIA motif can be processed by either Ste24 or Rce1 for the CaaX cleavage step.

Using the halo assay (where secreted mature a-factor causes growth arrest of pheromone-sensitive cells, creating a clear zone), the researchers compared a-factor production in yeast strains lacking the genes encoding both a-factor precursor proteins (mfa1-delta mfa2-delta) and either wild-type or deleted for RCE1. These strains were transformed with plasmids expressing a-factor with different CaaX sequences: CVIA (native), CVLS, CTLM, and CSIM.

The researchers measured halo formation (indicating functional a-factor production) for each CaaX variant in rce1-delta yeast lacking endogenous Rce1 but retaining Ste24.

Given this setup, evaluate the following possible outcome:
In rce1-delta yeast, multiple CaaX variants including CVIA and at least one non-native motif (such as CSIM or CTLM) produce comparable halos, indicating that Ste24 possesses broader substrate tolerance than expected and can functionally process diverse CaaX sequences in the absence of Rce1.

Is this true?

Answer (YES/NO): NO